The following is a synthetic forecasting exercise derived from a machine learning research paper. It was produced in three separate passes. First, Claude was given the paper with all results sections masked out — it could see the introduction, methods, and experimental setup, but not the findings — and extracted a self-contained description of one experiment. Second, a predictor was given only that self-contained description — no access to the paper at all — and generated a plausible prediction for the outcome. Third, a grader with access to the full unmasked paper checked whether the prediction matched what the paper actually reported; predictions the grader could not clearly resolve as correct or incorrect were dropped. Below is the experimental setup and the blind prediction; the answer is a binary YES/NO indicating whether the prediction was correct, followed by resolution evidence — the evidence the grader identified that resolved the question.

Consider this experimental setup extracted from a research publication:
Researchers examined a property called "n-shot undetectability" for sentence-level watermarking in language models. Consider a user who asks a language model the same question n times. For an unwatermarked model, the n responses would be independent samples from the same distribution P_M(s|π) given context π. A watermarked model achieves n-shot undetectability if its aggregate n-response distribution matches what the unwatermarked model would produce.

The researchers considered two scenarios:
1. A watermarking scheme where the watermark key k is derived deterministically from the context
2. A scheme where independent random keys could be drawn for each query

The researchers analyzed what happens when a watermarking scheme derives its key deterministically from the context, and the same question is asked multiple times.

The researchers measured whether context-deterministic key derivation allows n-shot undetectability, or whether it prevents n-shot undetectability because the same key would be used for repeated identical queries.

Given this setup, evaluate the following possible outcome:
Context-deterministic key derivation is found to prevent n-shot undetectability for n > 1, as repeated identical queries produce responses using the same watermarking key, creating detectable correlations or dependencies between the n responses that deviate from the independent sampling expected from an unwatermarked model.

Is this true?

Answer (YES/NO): YES